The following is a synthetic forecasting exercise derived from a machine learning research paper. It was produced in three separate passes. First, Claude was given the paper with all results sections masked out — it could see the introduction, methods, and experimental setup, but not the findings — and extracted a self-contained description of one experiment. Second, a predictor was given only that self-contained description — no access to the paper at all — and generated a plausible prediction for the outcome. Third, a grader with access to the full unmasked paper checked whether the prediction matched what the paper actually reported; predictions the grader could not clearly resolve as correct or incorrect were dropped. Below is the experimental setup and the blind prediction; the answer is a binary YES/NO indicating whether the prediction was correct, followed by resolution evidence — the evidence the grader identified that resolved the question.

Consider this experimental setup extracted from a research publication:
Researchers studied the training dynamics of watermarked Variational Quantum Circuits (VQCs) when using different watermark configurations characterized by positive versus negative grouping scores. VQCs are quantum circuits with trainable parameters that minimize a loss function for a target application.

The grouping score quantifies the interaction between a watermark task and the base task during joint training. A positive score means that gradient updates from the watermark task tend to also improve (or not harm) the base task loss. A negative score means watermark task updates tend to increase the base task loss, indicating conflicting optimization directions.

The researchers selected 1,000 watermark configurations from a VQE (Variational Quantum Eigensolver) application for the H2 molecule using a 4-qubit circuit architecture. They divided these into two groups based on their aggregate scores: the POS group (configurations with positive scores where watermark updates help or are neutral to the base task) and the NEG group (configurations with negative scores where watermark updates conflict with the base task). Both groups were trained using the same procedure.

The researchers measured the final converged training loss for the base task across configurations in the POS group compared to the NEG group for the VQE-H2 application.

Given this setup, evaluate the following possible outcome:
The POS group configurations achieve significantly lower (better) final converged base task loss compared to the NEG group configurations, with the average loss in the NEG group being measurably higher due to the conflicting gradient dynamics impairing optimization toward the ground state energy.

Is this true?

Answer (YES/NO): YES